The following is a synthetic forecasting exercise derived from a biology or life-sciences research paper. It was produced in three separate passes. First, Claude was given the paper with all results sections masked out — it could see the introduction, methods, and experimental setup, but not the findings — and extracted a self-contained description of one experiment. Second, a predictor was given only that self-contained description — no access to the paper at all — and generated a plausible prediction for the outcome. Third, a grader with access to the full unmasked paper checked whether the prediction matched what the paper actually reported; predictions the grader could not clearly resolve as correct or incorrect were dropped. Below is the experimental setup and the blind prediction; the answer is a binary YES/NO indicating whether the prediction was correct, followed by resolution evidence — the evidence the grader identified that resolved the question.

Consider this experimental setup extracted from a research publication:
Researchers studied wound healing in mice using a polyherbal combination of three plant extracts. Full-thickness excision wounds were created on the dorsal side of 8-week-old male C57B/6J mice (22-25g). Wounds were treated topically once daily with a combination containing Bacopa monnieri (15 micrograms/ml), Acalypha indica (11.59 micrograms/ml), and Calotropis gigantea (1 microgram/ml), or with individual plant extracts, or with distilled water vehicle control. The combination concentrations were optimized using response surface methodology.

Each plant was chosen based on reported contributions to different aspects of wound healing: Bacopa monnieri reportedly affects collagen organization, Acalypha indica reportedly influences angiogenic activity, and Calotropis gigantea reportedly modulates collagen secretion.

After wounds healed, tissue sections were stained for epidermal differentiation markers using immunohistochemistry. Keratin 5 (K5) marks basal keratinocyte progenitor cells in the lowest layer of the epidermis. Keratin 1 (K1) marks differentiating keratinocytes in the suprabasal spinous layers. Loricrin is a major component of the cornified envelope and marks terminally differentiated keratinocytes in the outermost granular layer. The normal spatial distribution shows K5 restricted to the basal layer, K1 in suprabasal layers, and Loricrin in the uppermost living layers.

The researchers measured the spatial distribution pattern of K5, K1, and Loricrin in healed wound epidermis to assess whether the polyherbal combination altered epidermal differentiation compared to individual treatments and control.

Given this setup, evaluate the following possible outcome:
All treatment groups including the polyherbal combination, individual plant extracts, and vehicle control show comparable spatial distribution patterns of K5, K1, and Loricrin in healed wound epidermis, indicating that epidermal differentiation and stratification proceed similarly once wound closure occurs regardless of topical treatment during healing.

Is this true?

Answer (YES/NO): YES